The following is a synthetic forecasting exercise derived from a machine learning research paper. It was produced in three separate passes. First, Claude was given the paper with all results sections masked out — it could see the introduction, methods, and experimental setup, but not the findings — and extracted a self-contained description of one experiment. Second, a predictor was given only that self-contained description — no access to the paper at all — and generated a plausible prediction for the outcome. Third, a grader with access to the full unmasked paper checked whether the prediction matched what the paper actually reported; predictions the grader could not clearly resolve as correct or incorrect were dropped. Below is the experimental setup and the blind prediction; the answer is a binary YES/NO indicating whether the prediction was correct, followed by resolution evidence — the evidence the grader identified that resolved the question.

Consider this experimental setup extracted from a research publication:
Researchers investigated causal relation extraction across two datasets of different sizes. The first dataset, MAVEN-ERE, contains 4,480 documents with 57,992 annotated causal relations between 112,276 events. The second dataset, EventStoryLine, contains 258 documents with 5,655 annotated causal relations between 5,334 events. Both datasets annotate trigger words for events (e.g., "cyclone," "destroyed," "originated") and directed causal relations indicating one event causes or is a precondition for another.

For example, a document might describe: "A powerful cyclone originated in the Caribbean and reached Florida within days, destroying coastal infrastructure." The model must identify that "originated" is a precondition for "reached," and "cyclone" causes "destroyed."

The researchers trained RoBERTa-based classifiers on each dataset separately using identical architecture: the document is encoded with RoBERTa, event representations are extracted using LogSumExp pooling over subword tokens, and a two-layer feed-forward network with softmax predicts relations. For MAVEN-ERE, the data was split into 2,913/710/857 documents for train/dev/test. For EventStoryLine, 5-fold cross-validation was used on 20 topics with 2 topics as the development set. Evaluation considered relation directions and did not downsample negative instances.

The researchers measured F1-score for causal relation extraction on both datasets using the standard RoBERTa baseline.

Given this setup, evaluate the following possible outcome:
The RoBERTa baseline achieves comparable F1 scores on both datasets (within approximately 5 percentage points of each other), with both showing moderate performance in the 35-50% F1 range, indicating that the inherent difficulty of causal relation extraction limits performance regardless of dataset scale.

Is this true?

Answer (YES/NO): NO